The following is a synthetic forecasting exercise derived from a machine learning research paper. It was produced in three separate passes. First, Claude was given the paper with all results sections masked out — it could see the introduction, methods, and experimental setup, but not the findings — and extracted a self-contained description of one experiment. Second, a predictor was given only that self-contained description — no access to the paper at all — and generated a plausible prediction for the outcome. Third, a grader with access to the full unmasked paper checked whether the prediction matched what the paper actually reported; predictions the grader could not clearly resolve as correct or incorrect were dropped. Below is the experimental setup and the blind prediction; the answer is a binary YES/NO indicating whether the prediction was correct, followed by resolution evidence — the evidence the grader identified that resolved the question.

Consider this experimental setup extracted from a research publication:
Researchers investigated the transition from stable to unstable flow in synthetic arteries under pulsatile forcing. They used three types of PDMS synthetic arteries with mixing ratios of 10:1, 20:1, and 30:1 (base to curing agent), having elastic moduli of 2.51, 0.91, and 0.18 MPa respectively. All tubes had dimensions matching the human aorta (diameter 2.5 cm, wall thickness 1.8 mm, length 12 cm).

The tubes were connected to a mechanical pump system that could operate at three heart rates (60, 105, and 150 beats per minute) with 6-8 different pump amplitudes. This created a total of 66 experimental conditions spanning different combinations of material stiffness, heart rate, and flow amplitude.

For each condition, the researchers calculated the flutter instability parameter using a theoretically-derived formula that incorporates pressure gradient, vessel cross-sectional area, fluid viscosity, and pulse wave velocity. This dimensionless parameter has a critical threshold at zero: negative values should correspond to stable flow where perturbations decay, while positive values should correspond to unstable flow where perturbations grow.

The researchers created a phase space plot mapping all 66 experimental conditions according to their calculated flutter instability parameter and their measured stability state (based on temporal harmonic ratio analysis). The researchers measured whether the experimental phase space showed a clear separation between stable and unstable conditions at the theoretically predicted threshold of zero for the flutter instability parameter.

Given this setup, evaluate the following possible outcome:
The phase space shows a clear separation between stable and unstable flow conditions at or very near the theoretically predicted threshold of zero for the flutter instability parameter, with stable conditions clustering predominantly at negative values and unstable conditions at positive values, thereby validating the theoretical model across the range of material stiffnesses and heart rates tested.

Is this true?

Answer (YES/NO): YES